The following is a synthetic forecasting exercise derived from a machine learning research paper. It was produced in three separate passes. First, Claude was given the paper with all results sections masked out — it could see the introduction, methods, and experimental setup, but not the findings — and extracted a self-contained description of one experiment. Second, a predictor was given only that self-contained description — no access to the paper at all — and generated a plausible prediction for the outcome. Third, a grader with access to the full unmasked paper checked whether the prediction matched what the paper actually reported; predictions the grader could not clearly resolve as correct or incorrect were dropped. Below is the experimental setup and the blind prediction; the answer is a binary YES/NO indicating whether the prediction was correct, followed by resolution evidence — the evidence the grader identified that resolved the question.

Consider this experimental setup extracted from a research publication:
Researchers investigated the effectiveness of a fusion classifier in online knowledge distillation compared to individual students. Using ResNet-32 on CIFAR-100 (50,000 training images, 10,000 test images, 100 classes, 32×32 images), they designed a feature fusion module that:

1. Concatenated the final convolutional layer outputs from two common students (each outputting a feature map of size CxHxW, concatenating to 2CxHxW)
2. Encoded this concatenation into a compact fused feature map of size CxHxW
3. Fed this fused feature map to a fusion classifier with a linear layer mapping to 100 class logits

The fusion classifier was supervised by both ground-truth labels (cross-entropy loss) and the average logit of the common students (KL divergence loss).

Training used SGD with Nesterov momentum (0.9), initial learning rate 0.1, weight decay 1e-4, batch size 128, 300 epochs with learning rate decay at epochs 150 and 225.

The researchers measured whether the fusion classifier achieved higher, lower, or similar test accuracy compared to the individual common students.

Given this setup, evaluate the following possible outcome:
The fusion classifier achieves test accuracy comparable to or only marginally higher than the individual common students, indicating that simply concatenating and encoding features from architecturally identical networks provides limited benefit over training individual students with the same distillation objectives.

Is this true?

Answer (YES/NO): NO